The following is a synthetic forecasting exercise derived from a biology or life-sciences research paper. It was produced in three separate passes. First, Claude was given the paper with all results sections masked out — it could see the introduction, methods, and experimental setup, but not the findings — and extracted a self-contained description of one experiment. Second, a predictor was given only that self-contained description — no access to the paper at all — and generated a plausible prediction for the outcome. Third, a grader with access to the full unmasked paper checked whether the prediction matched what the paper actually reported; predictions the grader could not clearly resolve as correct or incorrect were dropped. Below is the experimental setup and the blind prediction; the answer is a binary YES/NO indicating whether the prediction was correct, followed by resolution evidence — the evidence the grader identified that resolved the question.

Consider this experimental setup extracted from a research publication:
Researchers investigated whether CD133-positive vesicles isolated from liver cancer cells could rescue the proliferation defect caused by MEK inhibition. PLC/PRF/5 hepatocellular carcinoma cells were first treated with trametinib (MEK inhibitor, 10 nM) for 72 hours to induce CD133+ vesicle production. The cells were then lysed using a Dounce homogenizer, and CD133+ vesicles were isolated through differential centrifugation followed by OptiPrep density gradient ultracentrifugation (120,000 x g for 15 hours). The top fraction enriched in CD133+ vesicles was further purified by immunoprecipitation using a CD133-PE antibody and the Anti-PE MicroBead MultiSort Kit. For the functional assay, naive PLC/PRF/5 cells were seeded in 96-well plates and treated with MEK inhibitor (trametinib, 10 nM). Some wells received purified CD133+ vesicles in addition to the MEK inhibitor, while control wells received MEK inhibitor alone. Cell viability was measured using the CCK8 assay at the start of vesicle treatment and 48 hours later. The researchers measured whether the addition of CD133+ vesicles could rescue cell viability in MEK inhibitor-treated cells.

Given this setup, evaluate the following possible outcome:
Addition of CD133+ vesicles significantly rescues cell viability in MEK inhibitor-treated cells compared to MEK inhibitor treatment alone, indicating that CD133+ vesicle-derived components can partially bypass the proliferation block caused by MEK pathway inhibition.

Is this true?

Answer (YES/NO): YES